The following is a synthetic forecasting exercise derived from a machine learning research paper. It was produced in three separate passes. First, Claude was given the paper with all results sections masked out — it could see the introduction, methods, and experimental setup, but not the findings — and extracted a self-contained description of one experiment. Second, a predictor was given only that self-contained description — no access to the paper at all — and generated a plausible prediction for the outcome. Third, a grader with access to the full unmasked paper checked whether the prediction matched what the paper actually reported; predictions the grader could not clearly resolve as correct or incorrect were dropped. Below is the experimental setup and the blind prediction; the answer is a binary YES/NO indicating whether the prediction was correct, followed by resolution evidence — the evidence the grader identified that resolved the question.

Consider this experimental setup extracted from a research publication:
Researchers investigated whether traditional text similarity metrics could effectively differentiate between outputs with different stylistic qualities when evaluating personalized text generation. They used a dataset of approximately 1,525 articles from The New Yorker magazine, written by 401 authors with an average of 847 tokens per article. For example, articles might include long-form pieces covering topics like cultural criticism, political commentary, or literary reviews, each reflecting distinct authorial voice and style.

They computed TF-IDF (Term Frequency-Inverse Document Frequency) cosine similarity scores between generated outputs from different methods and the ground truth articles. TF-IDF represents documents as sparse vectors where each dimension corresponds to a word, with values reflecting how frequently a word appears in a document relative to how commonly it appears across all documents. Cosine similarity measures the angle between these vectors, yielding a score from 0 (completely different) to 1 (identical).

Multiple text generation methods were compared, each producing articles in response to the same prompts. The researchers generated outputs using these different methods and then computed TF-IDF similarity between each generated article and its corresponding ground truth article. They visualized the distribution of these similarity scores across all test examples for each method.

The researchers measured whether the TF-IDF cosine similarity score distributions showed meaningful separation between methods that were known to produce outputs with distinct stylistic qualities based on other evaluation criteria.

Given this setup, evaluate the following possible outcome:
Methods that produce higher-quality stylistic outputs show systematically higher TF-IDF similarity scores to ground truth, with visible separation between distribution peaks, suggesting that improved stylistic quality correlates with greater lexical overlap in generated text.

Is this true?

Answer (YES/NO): NO